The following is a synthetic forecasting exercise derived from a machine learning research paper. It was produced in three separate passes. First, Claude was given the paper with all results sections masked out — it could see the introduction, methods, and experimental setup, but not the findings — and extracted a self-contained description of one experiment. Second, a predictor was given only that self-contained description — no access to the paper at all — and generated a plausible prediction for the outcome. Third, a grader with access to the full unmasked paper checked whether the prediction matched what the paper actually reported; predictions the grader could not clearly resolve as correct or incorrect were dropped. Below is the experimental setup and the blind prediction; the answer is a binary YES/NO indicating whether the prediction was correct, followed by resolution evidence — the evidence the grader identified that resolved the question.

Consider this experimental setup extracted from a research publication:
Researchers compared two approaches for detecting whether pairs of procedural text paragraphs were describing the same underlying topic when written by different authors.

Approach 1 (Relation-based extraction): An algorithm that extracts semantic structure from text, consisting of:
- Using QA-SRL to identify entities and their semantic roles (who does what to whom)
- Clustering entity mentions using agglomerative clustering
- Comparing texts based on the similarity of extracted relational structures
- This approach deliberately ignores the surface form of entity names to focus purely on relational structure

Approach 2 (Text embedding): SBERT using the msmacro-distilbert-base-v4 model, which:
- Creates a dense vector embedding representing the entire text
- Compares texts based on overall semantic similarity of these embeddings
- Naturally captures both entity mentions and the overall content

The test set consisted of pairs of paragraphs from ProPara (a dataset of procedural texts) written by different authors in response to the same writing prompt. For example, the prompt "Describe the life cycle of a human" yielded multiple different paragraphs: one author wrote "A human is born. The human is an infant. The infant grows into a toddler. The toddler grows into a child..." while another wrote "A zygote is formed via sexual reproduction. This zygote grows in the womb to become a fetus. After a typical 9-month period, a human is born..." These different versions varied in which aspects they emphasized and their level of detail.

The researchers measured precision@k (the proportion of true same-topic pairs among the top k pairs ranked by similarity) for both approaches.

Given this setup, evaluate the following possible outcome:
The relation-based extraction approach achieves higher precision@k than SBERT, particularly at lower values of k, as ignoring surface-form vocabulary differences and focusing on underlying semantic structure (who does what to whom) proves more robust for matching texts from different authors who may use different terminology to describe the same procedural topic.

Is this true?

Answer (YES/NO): NO